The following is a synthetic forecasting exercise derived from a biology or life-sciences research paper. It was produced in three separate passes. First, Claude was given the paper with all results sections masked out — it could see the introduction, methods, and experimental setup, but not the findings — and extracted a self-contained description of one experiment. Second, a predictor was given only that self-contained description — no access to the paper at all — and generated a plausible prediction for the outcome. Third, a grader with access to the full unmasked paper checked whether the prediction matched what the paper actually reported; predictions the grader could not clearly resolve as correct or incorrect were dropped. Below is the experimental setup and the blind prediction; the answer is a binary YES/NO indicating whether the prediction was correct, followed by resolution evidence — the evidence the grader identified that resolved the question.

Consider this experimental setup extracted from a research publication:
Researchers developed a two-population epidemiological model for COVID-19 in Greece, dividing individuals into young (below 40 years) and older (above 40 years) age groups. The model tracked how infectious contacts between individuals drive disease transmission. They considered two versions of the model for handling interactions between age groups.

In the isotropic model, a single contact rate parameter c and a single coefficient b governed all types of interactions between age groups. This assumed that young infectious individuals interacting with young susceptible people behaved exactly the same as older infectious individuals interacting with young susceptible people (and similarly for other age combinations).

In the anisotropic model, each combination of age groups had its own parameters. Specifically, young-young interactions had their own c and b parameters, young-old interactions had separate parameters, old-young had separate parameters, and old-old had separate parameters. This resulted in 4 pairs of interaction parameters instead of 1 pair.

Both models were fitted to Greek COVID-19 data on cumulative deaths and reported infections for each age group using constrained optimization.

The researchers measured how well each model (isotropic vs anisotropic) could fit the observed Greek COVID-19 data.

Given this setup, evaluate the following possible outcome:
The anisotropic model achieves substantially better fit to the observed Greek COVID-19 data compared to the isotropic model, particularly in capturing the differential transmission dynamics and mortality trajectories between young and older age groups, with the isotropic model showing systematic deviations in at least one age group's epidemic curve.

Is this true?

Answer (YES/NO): NO